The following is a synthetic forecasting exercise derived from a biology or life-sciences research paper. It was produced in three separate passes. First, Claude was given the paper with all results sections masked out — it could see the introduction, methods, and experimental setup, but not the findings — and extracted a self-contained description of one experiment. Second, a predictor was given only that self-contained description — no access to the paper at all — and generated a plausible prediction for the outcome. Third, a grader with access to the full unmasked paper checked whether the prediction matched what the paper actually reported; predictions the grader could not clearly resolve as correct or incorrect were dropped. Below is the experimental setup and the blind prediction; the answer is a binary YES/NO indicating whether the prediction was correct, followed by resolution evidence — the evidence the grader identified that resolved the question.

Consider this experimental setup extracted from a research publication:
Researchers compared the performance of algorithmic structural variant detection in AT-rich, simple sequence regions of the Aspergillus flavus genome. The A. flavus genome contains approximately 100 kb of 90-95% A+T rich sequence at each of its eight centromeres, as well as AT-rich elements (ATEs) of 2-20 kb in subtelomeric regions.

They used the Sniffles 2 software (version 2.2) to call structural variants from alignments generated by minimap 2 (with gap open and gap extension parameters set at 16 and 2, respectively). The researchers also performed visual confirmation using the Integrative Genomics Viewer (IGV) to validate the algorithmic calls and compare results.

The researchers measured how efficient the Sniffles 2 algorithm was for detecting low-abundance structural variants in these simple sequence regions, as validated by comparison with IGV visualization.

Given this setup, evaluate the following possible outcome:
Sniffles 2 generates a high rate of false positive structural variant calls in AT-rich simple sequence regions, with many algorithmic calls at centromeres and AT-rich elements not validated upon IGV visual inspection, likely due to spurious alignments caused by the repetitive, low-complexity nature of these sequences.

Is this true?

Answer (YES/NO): NO